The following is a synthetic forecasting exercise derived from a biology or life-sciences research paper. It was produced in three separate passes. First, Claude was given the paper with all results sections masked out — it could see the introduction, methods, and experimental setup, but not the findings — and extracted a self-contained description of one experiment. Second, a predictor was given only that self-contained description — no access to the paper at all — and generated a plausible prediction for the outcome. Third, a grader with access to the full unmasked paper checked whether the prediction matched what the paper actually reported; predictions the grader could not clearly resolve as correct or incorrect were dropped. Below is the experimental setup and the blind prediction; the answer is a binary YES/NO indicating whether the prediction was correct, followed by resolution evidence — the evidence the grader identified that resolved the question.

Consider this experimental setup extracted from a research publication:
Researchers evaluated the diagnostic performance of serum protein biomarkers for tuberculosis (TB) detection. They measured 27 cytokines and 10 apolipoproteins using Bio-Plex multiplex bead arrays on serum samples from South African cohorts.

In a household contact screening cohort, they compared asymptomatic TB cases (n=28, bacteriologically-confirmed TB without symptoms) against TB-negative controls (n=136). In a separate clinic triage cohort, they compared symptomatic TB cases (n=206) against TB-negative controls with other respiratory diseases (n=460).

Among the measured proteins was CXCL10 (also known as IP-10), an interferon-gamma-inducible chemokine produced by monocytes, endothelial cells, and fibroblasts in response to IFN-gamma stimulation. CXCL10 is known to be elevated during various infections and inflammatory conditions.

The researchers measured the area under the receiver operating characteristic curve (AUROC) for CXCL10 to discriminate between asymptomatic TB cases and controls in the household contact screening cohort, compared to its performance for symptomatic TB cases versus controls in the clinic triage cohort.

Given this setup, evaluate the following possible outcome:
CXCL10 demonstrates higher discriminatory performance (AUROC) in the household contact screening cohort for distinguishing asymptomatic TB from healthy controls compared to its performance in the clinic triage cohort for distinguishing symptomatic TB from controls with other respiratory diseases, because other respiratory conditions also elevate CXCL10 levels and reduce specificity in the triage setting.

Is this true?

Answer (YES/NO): NO